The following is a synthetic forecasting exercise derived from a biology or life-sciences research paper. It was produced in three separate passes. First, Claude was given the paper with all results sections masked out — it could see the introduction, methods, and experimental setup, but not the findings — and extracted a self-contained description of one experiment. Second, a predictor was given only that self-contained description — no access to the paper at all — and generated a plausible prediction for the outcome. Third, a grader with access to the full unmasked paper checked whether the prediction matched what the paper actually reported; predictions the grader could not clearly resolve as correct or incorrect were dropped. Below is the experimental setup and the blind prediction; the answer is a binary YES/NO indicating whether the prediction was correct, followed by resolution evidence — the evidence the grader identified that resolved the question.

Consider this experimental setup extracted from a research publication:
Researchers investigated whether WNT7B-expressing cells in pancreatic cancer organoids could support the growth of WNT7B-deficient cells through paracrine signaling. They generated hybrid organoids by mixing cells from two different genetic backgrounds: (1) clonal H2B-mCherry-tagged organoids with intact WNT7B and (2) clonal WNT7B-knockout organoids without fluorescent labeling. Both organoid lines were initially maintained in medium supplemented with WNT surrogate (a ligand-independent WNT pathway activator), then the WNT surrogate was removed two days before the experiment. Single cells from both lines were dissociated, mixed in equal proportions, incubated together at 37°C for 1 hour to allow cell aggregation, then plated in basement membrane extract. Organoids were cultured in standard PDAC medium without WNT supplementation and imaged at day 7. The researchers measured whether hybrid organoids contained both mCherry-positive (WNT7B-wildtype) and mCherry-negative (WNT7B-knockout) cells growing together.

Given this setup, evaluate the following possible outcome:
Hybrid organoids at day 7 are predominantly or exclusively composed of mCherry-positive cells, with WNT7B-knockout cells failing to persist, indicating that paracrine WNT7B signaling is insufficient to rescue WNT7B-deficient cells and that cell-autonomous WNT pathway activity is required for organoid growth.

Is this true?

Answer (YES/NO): NO